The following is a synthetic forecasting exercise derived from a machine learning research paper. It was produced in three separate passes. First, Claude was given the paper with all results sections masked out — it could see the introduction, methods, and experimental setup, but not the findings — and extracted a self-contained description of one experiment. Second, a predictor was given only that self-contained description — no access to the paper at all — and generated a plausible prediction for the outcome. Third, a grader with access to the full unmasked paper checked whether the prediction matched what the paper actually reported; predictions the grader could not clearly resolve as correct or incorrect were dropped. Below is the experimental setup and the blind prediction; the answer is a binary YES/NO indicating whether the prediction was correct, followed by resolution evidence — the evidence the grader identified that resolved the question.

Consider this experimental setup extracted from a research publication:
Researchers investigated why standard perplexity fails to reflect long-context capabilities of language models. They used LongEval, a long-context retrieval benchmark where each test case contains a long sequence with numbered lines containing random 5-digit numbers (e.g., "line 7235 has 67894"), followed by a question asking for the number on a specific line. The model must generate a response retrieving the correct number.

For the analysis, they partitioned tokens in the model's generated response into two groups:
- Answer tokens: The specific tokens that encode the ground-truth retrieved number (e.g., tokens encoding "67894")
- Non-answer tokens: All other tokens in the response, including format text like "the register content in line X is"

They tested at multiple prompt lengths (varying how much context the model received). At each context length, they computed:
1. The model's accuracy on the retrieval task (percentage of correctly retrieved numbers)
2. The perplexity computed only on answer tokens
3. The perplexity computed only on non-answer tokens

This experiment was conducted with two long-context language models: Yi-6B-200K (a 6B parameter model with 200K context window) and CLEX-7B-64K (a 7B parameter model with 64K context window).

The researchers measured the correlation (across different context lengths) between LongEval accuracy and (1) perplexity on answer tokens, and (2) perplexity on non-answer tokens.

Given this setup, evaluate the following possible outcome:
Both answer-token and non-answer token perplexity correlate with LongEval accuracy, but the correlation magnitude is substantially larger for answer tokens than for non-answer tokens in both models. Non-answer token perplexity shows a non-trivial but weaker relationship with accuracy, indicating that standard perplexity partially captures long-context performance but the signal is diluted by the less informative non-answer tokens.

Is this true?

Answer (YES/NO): NO